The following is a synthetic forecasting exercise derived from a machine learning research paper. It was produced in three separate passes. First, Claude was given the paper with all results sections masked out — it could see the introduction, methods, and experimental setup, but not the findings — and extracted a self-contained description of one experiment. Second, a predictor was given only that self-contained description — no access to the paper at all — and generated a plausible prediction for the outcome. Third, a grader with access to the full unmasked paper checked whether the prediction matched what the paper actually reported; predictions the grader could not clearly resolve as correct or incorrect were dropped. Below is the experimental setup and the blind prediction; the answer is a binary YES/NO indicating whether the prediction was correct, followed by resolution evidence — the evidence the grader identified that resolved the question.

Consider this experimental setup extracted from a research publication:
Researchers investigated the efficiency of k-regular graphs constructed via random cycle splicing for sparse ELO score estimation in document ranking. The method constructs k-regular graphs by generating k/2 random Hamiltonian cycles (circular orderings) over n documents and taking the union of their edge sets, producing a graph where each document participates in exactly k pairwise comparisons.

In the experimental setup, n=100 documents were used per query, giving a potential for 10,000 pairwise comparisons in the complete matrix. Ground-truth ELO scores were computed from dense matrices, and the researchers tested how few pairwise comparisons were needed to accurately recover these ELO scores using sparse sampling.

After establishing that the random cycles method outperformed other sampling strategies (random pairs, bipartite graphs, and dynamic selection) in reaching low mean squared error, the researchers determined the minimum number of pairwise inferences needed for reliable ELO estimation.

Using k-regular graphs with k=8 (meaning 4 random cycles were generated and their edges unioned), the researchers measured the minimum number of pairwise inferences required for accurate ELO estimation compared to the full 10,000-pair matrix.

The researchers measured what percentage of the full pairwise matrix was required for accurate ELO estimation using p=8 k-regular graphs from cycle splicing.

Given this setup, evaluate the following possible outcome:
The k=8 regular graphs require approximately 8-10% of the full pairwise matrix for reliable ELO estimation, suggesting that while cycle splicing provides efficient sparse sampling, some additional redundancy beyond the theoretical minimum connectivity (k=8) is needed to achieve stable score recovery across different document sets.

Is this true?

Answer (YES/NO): NO